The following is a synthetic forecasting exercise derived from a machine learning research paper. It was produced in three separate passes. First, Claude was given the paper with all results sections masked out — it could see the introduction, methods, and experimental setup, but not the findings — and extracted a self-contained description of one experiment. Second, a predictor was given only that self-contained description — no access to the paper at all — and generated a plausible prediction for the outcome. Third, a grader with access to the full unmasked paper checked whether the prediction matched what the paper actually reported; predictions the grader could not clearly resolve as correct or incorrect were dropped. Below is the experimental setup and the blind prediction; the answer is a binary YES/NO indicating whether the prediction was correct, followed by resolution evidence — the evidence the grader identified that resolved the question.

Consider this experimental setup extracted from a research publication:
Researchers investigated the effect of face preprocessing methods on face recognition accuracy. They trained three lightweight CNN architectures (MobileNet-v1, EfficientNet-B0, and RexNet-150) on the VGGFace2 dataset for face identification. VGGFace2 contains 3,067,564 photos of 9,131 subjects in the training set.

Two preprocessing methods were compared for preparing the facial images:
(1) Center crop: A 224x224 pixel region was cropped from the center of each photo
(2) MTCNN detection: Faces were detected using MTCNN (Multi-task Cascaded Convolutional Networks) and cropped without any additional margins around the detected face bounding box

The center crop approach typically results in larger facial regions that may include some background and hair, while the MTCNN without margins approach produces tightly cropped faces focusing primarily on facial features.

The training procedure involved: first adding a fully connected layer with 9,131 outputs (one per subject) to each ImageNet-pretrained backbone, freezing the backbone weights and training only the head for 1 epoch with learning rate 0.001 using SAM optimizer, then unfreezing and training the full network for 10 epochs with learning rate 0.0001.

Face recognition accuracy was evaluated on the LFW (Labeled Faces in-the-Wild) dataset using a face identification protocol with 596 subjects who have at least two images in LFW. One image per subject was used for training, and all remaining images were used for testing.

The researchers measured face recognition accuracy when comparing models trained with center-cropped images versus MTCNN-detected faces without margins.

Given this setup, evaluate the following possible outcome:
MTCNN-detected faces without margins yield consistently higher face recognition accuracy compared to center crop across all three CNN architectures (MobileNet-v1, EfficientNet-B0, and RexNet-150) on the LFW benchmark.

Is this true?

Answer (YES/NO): YES